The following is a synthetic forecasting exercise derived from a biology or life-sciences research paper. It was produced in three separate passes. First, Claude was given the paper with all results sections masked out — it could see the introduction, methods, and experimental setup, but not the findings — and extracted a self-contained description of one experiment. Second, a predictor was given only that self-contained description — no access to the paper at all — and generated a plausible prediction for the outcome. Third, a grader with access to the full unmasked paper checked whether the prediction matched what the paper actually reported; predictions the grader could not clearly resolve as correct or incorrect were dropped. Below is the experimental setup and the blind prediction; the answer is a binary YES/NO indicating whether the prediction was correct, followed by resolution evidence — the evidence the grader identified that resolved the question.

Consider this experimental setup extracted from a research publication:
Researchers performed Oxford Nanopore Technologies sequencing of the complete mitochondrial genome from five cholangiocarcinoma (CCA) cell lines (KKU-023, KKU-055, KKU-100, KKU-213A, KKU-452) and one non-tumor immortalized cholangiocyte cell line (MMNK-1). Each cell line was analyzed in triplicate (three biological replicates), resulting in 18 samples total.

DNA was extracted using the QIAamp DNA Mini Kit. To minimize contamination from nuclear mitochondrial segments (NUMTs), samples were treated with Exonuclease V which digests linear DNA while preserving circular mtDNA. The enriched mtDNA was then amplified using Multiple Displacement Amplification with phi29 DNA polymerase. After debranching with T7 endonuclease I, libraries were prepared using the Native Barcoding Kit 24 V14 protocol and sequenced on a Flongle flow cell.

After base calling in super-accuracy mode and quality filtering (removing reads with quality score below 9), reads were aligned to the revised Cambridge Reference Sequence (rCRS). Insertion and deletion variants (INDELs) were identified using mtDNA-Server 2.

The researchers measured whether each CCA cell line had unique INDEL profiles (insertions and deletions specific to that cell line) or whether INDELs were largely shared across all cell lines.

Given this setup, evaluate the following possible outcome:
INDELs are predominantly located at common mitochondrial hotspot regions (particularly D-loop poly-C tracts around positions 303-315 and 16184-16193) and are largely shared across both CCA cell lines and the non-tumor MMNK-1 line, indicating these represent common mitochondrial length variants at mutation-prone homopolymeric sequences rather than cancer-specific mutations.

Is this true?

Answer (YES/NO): NO